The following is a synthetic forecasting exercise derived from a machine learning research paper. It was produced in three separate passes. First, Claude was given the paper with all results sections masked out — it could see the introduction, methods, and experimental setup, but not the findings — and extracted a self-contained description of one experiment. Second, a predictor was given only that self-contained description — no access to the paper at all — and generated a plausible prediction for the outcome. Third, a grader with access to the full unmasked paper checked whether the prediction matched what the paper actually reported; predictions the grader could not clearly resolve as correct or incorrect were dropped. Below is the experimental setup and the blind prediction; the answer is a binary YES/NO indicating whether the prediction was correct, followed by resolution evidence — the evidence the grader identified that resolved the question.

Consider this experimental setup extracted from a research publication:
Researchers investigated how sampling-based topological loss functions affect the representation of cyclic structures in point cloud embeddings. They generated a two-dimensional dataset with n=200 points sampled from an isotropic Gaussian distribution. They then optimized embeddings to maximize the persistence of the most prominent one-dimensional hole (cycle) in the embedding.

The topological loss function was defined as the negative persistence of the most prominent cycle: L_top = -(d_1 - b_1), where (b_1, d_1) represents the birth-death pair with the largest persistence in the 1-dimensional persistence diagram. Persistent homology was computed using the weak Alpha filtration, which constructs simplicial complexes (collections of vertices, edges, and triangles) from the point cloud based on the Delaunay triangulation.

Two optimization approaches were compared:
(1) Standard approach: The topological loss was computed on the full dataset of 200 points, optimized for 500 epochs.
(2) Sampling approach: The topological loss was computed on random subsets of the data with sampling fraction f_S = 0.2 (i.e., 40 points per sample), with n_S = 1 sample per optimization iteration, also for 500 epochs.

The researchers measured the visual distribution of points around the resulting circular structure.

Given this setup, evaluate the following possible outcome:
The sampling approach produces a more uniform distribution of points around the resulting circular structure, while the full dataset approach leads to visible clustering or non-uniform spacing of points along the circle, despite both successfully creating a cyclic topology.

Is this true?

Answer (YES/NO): YES